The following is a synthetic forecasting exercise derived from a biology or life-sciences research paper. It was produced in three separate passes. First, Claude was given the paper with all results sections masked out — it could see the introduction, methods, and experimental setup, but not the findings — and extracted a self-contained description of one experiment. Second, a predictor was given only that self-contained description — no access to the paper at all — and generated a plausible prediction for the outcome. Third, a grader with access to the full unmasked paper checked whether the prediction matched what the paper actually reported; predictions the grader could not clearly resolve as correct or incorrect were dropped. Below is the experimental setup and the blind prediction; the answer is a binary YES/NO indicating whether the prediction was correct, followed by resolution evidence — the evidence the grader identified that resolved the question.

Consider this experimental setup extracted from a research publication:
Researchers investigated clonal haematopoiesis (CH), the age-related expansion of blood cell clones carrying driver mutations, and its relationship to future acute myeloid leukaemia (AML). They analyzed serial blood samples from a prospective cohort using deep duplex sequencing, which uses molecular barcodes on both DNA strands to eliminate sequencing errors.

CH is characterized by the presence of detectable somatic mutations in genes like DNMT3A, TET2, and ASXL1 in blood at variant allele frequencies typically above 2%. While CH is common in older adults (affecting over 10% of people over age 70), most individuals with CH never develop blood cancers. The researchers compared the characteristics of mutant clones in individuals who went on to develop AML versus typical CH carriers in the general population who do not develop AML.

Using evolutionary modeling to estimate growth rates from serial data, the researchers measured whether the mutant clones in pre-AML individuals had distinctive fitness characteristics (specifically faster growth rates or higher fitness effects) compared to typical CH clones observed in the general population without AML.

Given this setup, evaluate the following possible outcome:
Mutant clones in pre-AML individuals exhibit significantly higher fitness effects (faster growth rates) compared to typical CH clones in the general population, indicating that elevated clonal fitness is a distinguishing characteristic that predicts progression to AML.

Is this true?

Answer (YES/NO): NO